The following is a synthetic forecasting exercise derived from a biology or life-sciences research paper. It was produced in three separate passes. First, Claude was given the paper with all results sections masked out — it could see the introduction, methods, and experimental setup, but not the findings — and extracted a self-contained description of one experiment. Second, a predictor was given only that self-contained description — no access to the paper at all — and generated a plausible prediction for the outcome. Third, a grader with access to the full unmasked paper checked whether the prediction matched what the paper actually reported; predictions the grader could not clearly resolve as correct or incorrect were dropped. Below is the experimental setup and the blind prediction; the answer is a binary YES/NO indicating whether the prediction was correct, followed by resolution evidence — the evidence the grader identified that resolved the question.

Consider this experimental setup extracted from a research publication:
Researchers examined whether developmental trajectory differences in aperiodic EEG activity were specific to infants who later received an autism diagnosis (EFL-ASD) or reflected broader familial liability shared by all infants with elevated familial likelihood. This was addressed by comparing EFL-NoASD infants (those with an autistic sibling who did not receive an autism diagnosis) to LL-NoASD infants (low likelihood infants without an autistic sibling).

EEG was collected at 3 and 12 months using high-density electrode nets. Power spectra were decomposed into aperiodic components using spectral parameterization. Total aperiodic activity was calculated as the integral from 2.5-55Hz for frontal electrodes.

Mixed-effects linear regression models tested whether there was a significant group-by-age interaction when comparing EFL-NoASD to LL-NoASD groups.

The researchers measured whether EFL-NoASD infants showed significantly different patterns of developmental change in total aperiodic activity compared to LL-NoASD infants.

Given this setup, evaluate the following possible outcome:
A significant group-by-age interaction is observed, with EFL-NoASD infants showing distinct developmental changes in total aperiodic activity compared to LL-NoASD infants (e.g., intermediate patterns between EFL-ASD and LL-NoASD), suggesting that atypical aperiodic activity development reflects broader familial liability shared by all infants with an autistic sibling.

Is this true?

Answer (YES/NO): NO